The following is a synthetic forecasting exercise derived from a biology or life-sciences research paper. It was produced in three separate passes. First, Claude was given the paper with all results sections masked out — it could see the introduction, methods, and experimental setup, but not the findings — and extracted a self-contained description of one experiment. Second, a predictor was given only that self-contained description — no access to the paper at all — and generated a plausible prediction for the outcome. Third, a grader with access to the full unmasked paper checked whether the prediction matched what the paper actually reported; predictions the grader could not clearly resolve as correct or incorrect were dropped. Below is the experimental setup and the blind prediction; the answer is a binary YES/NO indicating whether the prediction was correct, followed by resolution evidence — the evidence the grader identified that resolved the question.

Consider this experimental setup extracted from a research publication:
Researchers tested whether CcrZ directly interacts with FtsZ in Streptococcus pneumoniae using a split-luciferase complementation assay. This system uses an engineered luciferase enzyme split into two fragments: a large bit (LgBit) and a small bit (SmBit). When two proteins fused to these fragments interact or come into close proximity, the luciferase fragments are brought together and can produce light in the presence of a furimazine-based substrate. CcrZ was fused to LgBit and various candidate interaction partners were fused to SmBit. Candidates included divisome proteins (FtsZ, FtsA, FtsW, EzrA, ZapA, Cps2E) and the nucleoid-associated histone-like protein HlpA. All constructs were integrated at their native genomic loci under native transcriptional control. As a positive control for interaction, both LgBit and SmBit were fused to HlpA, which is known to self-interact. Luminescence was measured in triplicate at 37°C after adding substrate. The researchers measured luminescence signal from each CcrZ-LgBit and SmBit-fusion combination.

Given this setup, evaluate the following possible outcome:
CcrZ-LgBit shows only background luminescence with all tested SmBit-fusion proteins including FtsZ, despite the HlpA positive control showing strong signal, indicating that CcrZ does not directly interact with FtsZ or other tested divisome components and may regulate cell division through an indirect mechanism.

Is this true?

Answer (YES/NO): NO